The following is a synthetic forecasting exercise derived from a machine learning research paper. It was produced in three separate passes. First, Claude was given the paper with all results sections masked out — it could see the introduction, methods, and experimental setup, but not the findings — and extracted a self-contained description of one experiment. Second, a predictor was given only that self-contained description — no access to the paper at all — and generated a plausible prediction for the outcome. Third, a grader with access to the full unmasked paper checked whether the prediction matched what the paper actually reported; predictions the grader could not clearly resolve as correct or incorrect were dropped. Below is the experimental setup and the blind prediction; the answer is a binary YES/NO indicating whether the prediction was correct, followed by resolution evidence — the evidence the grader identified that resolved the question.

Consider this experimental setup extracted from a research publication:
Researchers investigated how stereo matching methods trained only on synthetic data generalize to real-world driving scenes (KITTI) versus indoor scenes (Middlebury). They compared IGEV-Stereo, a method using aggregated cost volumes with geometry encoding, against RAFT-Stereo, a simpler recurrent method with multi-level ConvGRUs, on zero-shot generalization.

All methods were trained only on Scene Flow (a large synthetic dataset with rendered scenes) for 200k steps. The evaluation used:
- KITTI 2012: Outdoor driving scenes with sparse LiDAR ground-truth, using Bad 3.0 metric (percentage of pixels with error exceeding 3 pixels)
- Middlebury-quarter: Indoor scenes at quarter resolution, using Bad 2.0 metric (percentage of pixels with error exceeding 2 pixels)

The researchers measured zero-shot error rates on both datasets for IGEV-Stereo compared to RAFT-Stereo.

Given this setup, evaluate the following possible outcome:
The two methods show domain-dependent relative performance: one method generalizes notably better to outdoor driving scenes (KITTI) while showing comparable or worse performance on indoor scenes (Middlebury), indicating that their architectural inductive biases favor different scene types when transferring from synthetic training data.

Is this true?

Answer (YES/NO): YES